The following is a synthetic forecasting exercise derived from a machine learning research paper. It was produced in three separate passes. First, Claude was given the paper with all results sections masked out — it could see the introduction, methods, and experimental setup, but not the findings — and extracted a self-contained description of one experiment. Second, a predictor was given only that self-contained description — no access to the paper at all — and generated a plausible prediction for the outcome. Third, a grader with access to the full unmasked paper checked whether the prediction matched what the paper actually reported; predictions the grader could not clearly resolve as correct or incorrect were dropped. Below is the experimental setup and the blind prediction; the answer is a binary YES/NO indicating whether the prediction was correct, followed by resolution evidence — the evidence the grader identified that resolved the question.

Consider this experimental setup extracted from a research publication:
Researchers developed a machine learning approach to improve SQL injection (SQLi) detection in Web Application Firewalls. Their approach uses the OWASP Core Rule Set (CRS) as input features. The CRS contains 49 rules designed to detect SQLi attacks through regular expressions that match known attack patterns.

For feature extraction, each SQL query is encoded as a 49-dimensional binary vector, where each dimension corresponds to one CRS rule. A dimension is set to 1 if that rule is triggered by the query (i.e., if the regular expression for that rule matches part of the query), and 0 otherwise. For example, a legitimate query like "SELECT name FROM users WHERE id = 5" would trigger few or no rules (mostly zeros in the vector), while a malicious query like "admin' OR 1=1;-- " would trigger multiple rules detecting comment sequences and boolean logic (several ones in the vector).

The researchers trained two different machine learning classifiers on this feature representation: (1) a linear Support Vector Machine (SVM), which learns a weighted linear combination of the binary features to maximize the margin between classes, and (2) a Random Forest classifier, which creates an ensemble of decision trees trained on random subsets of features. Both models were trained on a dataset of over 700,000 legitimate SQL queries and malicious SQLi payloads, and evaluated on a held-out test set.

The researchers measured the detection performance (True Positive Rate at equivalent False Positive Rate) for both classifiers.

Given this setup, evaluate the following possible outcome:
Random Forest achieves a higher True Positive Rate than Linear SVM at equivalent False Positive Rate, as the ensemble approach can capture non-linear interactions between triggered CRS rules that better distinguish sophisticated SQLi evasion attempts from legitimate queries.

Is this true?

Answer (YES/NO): YES